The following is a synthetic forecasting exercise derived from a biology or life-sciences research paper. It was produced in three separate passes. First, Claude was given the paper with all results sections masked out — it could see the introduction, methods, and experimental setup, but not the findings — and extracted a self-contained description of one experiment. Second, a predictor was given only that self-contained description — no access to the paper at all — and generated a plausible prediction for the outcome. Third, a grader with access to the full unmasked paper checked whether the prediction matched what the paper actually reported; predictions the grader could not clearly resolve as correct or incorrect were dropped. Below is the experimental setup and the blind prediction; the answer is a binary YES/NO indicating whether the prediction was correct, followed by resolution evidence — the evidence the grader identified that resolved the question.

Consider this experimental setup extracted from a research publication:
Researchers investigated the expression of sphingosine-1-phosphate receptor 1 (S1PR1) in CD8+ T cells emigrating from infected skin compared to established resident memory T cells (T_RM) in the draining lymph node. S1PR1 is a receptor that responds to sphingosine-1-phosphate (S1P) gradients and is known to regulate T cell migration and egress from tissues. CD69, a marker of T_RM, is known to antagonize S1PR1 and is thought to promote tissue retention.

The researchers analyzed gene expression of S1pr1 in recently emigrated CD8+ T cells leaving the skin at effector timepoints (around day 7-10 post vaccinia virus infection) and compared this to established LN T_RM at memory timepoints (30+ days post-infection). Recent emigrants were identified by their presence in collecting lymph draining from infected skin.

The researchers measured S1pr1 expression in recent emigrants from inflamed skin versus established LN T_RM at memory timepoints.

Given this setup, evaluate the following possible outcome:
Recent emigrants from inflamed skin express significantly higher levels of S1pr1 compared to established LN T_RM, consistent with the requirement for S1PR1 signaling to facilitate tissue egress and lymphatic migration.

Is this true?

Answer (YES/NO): YES